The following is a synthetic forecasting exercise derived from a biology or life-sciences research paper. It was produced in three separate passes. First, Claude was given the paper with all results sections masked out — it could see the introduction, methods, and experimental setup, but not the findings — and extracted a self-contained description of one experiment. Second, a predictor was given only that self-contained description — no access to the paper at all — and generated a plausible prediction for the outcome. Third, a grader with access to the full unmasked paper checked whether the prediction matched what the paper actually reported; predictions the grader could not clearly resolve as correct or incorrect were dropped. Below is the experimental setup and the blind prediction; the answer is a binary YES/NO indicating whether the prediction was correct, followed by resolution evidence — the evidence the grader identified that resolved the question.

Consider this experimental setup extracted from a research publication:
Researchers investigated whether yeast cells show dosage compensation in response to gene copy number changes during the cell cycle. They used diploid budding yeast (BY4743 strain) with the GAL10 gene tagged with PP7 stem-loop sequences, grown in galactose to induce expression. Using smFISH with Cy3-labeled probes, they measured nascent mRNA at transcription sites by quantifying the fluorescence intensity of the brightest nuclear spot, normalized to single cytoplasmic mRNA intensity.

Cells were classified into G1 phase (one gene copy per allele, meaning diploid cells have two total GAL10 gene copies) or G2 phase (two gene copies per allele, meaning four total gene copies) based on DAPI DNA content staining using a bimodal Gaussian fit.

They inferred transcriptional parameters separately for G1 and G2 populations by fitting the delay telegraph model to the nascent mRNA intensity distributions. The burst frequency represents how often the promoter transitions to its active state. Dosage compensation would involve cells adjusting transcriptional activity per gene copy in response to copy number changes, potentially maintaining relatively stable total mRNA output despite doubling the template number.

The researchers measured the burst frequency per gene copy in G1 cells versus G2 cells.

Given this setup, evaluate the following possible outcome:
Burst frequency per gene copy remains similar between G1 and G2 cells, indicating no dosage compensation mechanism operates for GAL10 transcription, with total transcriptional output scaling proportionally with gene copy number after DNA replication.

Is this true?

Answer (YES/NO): NO